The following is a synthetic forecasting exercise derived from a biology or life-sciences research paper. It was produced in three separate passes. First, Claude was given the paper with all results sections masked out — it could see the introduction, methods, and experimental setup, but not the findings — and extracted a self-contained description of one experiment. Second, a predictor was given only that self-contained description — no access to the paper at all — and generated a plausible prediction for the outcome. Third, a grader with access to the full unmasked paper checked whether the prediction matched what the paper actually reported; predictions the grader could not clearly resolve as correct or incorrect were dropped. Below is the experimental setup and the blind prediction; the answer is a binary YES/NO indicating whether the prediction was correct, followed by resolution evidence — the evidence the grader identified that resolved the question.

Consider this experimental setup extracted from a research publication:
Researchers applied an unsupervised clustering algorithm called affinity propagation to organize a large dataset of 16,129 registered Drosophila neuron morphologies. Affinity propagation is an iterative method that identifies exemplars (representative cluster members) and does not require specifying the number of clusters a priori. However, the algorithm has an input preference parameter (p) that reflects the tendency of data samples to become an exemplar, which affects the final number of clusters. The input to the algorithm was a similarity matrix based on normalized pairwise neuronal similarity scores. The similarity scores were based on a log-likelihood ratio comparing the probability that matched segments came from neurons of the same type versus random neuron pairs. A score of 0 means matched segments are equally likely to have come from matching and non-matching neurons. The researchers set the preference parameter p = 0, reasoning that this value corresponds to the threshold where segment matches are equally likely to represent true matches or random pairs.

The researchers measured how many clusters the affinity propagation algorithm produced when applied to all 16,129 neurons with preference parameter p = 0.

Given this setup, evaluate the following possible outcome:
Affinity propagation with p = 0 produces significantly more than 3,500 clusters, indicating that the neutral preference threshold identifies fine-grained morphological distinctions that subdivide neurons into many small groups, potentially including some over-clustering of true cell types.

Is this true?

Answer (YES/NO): NO